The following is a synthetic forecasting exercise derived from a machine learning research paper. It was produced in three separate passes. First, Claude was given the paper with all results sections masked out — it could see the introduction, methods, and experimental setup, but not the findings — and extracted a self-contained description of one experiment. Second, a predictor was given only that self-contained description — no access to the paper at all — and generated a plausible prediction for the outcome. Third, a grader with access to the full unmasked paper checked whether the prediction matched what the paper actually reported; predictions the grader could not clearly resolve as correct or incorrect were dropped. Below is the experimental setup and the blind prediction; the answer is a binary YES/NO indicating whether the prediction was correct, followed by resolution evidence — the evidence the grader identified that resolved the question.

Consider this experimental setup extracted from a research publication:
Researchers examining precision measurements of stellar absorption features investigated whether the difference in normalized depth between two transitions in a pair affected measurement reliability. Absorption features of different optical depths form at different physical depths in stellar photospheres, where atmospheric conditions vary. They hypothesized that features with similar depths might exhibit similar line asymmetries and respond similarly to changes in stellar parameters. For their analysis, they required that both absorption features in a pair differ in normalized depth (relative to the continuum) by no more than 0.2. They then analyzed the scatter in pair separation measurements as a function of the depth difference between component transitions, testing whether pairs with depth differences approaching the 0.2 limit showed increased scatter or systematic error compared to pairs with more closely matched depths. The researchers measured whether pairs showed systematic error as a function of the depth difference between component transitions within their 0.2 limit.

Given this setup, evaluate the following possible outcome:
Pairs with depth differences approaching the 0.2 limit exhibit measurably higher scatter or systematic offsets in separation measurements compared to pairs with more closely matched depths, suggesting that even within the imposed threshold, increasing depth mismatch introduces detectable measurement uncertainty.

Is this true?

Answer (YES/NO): NO